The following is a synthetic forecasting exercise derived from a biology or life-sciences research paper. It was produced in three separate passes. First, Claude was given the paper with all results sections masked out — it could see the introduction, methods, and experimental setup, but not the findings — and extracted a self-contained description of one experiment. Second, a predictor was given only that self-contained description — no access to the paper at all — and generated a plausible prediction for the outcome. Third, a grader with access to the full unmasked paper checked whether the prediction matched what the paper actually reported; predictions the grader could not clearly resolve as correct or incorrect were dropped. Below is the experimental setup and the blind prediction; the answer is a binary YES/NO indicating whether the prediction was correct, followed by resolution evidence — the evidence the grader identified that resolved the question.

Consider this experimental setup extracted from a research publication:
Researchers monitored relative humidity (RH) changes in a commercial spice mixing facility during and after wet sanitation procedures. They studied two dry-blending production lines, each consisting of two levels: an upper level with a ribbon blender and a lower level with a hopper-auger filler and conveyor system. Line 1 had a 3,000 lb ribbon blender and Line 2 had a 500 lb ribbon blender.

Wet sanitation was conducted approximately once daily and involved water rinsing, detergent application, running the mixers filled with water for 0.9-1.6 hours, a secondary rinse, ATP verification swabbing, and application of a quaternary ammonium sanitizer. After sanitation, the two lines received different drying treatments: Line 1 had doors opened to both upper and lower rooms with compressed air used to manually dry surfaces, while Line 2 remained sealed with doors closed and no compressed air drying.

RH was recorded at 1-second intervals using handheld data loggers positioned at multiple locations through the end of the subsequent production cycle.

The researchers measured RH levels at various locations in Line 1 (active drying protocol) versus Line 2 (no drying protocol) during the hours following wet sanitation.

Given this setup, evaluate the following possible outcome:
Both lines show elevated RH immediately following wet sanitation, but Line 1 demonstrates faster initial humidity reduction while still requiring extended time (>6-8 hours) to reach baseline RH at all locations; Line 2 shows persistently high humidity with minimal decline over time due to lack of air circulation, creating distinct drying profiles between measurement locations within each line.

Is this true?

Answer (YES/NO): NO